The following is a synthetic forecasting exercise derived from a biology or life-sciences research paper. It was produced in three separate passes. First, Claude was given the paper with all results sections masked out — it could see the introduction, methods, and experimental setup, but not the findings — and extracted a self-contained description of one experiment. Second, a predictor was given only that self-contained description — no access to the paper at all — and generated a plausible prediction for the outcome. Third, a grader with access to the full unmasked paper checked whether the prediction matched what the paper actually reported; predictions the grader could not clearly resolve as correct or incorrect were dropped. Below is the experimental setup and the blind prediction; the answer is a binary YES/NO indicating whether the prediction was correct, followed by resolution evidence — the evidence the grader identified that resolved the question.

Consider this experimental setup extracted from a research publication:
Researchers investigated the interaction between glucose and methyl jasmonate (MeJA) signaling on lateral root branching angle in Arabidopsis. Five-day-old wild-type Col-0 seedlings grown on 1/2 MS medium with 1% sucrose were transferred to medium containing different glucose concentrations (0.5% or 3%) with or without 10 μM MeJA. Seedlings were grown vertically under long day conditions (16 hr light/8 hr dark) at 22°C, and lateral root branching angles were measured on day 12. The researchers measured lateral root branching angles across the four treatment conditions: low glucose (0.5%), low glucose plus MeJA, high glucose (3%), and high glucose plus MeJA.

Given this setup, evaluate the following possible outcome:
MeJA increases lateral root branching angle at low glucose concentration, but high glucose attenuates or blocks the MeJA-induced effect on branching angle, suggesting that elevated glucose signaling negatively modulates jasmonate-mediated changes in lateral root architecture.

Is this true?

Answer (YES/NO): NO